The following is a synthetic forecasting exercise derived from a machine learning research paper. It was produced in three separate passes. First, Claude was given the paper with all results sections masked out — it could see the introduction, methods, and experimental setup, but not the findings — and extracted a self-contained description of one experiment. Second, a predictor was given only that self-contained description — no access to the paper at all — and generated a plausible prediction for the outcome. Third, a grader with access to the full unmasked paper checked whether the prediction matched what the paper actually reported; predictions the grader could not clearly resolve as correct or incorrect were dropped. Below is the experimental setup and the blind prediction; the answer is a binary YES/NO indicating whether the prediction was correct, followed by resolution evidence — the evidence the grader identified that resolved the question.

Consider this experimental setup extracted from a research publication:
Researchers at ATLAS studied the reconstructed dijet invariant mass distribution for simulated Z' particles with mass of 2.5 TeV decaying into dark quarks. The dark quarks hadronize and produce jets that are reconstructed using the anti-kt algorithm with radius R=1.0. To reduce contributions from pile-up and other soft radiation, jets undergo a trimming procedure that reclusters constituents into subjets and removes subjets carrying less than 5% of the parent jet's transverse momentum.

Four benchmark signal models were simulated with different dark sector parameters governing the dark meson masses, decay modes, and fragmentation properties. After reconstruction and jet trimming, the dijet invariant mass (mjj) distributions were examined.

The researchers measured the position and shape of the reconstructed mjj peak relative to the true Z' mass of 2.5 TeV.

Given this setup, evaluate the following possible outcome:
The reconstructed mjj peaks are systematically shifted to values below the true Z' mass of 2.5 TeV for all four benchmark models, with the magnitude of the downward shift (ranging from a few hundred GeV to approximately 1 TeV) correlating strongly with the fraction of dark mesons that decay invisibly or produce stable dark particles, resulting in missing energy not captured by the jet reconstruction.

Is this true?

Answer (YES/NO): NO